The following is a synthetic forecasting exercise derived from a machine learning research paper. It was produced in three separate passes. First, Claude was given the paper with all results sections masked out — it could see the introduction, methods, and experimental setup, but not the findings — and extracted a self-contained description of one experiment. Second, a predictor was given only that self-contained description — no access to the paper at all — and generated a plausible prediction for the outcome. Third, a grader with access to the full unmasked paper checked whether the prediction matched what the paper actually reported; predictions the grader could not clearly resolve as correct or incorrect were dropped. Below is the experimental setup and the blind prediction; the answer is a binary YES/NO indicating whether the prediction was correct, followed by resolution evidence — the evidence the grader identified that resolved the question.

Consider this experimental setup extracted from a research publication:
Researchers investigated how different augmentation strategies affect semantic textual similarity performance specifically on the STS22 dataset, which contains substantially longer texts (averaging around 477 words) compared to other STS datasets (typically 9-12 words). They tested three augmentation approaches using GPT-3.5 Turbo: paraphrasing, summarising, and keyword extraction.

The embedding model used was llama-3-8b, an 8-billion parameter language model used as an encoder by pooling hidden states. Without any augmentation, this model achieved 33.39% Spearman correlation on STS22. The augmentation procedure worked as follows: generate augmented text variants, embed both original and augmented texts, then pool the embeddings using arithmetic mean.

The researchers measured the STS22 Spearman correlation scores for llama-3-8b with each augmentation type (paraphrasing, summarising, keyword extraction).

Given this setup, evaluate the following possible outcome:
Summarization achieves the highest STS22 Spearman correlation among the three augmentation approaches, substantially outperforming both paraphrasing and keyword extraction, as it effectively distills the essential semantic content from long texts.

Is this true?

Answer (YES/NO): YES